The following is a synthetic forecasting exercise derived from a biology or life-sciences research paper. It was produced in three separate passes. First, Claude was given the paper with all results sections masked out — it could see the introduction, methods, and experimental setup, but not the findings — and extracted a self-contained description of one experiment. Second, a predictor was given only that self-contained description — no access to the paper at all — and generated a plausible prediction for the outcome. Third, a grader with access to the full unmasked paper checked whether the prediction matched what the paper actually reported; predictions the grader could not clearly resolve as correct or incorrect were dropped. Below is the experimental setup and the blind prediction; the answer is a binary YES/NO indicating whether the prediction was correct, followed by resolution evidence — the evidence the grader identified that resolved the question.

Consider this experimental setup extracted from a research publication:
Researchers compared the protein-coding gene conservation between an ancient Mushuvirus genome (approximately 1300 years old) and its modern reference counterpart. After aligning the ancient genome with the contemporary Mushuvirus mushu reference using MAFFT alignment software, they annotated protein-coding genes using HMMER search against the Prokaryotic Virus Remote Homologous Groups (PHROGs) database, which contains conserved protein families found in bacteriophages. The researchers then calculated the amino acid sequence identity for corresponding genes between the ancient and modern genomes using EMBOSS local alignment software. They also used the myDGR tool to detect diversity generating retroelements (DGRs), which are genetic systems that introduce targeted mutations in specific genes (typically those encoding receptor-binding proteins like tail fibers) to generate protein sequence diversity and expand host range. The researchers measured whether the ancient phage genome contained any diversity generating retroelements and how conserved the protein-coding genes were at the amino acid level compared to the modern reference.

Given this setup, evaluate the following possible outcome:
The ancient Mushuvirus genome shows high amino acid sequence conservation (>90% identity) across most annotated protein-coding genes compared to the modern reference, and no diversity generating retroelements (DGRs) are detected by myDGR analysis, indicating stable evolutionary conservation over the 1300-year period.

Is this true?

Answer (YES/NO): NO